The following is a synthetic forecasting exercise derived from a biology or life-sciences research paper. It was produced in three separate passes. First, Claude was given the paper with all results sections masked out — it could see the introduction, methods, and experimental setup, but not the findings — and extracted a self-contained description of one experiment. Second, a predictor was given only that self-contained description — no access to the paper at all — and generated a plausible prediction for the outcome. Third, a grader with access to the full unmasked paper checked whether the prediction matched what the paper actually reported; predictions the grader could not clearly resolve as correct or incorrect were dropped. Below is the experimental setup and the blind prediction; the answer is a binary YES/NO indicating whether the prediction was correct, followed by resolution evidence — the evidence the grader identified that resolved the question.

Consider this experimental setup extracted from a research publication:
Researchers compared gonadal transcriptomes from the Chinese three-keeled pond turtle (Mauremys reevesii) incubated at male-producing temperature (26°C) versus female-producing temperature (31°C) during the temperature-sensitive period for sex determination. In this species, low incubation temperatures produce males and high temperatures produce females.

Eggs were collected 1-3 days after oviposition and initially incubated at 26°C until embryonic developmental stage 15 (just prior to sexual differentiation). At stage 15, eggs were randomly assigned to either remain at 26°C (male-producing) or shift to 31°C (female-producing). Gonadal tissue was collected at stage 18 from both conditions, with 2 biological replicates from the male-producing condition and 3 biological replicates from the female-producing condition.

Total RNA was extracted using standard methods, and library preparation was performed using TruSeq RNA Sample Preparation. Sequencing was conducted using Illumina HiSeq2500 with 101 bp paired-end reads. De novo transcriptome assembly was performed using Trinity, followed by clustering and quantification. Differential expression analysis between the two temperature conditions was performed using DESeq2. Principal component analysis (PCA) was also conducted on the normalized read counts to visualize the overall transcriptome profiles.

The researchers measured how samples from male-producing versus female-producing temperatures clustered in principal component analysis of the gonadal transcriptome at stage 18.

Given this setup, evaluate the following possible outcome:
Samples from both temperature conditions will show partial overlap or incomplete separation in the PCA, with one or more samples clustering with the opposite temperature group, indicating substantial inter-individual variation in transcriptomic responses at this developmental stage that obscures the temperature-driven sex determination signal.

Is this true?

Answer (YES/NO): NO